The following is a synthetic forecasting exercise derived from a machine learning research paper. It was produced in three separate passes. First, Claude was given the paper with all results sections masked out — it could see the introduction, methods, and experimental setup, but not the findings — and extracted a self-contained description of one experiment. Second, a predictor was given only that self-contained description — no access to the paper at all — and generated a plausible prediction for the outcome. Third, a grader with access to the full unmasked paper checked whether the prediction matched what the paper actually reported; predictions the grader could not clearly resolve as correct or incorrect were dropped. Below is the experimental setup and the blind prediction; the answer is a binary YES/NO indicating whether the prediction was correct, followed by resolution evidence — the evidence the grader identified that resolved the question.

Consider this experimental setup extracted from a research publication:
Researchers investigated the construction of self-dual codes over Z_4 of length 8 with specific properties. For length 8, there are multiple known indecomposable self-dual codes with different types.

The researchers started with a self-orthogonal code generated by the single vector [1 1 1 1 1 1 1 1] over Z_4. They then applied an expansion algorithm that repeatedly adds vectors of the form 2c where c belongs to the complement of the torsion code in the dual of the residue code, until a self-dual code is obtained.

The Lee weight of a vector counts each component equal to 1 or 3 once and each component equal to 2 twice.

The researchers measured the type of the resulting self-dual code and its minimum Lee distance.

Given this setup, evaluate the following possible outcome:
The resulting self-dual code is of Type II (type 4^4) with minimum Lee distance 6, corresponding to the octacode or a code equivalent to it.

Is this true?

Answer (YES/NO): NO